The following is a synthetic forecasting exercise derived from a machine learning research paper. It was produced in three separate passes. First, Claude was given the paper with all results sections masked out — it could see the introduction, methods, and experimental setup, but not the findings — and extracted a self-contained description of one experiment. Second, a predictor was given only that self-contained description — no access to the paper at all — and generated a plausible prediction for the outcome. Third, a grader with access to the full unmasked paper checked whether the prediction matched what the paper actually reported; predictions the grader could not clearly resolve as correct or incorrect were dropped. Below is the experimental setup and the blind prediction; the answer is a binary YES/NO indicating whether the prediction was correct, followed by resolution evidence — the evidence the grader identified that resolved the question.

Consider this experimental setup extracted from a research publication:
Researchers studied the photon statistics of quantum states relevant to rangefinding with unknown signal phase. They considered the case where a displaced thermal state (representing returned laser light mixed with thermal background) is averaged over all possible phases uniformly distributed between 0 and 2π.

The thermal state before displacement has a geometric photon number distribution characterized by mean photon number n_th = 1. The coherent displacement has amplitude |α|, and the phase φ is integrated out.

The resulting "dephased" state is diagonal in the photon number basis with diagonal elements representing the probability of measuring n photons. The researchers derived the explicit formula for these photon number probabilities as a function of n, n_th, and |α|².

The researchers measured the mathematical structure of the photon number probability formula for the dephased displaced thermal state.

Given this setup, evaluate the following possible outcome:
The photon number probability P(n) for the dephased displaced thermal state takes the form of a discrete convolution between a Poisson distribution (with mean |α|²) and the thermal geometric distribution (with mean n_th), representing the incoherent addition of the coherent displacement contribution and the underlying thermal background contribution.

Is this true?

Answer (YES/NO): NO